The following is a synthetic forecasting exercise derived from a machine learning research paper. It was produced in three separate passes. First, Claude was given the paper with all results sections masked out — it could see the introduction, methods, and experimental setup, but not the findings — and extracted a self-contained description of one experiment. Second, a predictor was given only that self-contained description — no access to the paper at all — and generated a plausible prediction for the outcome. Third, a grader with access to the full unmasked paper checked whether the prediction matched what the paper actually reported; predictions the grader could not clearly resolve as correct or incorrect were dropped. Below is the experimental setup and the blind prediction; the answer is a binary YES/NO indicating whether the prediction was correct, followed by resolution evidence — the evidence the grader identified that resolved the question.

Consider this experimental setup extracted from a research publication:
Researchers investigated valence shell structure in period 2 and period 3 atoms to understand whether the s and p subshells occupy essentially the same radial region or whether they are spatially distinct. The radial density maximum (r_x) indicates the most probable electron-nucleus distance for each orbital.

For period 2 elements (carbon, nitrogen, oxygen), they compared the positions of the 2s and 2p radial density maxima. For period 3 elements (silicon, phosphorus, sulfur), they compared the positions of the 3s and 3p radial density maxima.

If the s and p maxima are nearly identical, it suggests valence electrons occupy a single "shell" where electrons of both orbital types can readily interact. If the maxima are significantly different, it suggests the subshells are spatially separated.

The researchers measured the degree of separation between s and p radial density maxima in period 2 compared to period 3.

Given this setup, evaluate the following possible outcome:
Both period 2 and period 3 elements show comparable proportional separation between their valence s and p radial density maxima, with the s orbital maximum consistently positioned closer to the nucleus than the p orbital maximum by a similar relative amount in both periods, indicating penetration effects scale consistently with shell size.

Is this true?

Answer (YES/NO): NO